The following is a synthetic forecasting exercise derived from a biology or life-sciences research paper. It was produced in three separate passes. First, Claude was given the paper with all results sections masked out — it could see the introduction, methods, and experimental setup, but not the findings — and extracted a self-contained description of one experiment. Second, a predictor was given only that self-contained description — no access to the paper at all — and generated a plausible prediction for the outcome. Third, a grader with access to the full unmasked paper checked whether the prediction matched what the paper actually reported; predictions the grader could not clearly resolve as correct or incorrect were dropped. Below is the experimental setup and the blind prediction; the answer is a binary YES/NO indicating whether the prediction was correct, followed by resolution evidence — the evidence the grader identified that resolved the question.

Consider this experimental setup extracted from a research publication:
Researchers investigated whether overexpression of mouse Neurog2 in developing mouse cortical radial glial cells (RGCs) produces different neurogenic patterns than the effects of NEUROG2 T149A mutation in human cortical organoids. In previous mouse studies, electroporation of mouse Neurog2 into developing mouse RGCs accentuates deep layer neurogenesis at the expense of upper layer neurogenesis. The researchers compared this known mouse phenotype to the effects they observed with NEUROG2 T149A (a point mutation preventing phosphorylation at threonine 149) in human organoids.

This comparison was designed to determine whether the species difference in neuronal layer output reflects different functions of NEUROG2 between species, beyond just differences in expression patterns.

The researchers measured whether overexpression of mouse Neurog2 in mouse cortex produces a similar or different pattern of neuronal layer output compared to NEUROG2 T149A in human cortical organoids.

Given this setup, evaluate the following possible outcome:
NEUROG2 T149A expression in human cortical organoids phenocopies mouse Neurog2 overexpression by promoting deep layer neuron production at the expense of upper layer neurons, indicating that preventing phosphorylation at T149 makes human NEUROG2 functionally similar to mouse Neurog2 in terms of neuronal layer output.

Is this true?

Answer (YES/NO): NO